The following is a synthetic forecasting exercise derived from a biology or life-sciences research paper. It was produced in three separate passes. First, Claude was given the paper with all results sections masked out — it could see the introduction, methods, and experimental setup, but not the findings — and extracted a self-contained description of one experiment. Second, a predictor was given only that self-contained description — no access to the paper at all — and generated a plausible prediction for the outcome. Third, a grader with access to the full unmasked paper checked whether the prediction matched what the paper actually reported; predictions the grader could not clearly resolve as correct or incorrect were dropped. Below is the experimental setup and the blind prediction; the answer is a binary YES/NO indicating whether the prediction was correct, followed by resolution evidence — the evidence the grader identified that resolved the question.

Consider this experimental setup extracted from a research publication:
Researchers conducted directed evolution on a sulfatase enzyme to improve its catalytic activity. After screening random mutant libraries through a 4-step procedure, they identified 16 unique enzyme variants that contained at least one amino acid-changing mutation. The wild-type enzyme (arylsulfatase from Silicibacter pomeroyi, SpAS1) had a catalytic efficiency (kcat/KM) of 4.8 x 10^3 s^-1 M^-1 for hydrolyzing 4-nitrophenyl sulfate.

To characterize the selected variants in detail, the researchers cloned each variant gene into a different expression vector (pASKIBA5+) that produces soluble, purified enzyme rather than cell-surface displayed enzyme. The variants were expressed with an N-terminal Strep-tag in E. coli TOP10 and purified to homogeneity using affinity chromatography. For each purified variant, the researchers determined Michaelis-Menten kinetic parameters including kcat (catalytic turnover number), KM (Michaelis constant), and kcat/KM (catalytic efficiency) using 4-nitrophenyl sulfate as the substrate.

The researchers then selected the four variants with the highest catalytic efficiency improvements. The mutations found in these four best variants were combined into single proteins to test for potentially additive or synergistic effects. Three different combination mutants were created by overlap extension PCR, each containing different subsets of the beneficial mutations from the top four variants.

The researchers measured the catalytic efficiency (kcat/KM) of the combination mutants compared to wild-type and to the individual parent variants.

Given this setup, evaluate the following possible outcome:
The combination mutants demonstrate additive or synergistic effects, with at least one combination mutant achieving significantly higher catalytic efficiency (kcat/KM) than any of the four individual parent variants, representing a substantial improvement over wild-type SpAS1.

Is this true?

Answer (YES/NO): NO